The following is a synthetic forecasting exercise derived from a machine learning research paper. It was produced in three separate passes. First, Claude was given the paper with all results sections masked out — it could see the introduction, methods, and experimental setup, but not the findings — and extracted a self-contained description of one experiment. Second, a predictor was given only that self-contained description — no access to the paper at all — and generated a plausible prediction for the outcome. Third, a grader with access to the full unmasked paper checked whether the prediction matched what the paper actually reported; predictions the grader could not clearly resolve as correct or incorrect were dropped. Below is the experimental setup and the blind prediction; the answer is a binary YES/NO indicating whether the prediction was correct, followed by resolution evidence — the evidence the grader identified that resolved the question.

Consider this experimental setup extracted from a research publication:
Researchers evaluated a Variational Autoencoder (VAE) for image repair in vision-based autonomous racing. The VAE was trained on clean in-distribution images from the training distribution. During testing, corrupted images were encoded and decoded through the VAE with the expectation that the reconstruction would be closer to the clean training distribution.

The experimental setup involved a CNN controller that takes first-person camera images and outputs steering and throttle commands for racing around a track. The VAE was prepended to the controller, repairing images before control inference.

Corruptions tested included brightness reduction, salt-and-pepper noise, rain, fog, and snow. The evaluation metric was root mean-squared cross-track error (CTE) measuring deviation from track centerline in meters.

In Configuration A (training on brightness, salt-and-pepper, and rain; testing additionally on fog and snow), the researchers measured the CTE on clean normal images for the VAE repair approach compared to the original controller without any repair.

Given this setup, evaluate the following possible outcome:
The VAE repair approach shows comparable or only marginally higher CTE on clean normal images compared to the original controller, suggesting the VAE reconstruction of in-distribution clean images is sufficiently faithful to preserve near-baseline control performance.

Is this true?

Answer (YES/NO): NO